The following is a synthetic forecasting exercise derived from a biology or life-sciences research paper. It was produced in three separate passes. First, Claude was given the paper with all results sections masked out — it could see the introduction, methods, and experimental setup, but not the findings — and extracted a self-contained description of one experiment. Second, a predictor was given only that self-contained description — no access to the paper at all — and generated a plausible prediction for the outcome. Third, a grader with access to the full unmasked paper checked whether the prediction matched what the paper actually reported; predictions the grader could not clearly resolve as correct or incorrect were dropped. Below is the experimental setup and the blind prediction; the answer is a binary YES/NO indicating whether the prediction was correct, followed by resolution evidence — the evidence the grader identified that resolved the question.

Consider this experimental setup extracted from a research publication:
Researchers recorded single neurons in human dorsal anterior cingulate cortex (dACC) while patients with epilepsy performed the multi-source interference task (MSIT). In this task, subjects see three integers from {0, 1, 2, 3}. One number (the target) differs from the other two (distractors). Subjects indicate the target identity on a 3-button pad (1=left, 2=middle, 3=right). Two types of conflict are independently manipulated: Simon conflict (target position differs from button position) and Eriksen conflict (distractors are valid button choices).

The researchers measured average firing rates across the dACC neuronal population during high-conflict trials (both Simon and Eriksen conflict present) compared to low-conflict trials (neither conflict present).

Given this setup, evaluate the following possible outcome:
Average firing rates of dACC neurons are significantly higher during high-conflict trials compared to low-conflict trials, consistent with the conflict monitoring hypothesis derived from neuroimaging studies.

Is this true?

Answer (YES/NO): YES